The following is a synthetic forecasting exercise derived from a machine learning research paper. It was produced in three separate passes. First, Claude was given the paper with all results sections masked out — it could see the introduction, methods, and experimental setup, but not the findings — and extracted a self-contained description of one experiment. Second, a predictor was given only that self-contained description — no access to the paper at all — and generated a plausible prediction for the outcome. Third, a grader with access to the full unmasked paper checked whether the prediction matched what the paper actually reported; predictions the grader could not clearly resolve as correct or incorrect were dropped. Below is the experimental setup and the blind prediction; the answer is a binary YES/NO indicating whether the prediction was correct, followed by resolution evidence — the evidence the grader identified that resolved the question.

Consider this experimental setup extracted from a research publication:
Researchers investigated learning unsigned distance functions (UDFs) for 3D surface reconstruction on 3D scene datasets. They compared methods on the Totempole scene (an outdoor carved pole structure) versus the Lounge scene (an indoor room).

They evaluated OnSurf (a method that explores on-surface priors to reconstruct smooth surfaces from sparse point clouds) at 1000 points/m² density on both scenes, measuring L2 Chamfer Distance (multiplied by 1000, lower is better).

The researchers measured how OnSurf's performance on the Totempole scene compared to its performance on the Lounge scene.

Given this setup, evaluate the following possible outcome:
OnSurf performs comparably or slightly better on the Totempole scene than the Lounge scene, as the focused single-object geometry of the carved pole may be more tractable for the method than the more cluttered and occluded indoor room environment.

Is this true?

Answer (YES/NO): NO